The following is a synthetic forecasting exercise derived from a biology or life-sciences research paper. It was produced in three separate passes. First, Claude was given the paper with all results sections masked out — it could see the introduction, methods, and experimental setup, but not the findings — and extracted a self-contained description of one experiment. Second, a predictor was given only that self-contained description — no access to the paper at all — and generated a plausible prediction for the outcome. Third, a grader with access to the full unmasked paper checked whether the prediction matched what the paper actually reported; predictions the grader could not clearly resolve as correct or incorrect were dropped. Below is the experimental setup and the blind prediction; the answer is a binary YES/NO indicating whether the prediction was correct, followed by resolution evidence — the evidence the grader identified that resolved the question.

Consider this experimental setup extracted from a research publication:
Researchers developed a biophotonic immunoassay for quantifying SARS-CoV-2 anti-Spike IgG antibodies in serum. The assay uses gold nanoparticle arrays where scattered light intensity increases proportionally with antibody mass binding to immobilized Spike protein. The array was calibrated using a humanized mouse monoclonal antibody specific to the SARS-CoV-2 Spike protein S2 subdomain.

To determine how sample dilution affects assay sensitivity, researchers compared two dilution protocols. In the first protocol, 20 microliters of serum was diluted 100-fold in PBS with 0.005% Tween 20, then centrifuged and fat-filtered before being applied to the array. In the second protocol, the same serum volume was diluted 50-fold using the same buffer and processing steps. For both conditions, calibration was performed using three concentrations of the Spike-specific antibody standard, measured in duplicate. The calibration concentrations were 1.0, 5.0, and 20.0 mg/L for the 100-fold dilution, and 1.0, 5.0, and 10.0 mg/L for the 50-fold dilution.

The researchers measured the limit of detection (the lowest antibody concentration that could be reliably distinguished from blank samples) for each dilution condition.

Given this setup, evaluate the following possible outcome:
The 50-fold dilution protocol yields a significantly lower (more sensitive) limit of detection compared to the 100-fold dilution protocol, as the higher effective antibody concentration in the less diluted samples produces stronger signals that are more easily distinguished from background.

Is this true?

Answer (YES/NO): YES